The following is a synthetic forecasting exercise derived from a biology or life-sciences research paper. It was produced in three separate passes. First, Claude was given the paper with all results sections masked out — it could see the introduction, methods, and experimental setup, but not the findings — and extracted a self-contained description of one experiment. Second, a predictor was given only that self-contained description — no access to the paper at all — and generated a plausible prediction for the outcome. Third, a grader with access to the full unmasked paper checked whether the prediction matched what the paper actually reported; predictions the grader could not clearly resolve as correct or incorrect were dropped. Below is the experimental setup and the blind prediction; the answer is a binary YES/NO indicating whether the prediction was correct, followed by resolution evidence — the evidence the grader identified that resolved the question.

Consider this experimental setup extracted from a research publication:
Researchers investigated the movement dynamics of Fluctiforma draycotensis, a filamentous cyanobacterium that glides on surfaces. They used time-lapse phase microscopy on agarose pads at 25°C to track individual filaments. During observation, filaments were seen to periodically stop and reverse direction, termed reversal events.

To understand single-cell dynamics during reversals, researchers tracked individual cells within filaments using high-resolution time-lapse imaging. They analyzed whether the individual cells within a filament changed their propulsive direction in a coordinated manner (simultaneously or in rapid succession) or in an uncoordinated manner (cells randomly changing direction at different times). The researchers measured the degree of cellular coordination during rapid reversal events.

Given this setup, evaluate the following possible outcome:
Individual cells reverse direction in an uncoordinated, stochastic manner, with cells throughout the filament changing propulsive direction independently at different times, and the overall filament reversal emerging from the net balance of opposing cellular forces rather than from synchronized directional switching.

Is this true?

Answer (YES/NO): NO